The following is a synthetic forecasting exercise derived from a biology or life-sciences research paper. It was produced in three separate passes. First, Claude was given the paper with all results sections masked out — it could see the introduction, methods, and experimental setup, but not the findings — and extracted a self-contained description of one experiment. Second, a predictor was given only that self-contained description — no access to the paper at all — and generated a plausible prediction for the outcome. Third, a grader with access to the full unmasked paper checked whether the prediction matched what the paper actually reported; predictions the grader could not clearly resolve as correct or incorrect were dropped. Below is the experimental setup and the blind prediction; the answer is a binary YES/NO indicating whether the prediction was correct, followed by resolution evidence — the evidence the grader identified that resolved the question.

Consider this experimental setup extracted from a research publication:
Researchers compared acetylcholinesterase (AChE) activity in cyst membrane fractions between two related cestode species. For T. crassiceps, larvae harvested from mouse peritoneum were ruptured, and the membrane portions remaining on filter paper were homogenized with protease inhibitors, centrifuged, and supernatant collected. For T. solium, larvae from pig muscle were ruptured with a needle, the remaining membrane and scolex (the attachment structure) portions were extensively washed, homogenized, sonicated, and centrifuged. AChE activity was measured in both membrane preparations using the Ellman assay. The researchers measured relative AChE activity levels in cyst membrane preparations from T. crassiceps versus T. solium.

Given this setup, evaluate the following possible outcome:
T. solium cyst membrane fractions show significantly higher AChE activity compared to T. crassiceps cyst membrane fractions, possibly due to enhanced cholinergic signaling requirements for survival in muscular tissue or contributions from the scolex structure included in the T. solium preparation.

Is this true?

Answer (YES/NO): NO